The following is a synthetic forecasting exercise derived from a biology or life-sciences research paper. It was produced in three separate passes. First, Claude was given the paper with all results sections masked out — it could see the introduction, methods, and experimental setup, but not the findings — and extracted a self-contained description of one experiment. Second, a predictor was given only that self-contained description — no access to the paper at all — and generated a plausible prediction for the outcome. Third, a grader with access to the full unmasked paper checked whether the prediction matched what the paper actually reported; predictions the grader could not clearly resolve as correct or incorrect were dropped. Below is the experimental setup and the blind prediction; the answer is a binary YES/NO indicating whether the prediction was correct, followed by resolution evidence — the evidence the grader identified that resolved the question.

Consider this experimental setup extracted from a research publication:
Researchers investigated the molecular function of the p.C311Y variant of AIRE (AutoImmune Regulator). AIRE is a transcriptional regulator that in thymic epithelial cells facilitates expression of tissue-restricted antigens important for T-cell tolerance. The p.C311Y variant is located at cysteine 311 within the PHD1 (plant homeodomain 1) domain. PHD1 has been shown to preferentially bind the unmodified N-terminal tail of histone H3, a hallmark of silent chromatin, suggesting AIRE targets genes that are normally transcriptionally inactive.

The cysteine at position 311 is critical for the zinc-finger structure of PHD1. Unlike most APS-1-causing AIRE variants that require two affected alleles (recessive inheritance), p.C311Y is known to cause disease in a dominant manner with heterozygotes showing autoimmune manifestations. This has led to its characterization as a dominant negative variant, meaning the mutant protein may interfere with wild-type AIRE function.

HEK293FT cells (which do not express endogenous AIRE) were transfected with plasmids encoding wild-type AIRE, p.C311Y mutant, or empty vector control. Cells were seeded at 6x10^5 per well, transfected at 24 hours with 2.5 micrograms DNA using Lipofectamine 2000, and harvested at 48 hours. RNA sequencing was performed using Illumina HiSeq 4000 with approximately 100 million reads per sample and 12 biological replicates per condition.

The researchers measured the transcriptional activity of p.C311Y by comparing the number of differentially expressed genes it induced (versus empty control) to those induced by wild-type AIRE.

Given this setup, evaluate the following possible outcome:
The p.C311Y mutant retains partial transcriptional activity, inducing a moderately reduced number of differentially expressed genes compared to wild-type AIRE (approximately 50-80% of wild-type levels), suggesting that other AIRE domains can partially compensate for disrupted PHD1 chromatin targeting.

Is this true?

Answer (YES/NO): NO